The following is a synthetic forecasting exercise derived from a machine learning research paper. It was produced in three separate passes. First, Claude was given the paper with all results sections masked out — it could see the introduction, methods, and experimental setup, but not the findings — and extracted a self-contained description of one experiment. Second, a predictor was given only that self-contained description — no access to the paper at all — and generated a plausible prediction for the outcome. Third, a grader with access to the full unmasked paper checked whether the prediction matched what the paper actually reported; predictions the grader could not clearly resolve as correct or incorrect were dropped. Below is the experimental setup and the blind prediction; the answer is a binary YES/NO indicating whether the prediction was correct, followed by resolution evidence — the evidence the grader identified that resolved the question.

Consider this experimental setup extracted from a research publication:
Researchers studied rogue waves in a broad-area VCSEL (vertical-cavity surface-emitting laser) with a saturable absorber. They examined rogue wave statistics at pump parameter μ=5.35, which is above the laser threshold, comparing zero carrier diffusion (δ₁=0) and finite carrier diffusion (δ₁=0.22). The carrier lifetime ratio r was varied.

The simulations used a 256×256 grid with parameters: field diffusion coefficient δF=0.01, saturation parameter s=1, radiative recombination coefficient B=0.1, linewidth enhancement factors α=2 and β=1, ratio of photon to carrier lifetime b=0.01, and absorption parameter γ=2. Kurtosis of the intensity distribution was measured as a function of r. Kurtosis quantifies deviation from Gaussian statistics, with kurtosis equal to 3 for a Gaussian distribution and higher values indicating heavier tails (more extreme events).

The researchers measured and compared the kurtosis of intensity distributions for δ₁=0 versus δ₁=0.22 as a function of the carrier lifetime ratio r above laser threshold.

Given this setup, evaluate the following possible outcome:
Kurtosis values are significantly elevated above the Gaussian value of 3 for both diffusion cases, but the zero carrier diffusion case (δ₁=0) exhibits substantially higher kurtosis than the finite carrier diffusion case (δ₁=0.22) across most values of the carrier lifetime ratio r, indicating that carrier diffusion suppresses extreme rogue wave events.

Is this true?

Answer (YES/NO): NO